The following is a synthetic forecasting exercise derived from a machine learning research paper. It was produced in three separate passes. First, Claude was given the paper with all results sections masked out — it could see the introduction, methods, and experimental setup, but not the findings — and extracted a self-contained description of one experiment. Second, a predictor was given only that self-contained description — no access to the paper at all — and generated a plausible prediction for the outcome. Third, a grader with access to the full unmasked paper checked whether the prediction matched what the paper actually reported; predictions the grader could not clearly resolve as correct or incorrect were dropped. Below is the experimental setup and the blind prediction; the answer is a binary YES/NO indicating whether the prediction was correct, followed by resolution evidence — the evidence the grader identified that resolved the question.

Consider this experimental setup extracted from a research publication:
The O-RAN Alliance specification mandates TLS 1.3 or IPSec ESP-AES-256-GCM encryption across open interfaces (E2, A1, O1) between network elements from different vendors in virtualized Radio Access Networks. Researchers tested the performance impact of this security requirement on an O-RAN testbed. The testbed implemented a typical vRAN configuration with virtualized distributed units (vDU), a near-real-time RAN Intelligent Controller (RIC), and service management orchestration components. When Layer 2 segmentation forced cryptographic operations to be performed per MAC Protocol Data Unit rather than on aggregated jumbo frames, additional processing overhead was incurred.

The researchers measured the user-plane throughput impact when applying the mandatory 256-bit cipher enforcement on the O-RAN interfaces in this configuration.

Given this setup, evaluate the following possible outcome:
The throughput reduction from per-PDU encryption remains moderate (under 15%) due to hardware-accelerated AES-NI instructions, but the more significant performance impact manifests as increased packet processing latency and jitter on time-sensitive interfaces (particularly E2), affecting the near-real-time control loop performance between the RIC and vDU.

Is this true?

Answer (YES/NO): NO